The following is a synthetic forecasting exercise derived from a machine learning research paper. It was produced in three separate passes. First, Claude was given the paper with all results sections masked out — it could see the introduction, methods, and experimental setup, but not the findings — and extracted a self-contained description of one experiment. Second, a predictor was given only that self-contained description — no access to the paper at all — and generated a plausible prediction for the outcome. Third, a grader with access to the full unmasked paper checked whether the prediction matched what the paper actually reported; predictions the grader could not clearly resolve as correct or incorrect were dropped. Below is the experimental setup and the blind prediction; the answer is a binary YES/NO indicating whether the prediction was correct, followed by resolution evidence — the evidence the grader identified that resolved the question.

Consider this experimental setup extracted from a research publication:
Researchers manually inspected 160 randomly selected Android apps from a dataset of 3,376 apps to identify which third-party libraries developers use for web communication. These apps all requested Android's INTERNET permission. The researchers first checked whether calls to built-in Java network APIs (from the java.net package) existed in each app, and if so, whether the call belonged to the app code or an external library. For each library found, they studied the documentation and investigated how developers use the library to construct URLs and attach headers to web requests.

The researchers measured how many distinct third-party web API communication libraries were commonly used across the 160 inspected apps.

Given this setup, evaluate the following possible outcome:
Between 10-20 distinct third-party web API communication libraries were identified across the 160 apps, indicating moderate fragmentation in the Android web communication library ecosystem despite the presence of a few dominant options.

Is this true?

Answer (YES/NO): NO